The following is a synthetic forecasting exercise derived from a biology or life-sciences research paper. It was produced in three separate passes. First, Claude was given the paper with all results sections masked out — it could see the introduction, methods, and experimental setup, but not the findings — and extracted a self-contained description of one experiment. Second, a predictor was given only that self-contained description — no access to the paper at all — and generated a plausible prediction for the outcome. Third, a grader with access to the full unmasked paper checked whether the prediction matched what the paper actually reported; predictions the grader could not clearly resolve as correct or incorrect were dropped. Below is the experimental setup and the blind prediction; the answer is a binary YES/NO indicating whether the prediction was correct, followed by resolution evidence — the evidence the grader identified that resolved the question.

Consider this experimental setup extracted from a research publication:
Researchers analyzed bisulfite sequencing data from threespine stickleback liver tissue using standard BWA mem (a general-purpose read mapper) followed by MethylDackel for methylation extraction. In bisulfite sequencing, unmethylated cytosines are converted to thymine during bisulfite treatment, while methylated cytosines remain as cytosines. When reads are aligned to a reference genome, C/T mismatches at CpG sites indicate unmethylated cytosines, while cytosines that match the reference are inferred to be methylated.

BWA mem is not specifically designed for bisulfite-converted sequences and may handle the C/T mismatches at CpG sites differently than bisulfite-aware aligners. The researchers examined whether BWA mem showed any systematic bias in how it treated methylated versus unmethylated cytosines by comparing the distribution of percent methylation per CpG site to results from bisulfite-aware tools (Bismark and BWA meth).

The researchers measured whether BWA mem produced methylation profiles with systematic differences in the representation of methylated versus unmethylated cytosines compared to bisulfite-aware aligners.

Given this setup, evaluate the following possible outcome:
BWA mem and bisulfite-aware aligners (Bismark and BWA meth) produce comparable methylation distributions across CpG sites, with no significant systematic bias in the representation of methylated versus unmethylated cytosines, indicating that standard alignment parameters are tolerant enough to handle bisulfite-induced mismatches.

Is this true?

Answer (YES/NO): NO